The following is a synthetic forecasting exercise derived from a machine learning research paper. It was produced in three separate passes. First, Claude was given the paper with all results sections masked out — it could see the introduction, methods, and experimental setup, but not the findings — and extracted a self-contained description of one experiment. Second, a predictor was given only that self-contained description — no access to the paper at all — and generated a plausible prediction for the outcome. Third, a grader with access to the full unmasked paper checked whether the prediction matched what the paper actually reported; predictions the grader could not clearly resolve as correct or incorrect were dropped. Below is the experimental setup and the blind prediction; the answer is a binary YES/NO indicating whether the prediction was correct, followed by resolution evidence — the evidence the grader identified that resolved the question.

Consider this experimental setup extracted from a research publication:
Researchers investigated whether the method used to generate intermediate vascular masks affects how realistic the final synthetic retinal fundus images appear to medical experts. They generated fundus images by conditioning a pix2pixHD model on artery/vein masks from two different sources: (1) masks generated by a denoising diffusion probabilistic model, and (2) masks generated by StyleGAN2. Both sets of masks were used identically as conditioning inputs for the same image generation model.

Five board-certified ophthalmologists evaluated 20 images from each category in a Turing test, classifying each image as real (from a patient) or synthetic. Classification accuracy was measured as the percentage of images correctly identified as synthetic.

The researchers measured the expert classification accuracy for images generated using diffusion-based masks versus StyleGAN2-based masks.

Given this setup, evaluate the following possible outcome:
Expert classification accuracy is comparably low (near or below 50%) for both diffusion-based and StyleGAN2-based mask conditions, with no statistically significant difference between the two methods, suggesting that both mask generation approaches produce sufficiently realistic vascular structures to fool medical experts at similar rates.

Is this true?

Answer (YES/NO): NO